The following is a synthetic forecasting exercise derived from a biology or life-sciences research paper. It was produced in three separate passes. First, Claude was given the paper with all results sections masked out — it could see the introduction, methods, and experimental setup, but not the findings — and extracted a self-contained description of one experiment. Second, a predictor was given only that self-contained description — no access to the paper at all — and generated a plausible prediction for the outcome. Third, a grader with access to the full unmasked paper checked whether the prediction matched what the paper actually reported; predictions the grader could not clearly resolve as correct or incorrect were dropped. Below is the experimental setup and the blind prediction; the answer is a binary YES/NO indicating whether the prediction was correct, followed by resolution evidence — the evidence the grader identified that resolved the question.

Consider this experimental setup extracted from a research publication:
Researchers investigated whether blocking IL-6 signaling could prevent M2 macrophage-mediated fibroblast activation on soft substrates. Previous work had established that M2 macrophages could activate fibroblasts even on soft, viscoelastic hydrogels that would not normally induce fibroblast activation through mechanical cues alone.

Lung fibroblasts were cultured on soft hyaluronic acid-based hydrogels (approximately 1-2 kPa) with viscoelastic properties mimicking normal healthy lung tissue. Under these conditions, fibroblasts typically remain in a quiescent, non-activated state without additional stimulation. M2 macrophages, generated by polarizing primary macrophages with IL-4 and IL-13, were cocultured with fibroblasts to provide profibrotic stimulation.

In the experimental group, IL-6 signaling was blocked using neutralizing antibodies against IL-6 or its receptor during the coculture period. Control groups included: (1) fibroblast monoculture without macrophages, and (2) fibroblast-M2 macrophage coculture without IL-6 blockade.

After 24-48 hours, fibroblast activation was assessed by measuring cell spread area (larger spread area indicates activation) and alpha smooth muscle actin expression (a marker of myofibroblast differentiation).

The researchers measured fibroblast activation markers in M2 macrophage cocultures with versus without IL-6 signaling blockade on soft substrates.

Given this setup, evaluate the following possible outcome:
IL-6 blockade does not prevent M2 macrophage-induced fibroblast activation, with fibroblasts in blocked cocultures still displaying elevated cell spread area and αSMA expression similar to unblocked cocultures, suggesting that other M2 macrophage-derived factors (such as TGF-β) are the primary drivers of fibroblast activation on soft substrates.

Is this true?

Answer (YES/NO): NO